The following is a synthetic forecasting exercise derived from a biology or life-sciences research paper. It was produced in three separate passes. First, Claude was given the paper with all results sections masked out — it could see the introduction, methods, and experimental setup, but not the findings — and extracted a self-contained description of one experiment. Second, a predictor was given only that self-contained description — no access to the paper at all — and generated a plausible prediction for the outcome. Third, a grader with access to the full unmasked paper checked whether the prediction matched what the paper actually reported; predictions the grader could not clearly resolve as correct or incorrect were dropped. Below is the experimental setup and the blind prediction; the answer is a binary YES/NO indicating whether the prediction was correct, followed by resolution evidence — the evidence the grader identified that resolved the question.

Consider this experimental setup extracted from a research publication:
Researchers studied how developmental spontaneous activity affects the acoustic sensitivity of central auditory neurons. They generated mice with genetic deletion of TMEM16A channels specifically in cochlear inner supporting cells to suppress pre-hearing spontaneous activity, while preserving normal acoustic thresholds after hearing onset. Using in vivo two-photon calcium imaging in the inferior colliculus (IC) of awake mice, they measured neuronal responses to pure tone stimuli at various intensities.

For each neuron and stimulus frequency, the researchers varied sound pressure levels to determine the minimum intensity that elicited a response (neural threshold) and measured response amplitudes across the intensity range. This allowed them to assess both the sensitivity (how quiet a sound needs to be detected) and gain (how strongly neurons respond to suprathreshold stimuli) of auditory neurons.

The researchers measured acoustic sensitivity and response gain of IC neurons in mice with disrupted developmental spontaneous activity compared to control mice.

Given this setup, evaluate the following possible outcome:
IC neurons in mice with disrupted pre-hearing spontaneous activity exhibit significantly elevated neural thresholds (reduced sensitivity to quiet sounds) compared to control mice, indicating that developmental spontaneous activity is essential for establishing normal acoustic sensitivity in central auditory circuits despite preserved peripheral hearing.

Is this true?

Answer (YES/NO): NO